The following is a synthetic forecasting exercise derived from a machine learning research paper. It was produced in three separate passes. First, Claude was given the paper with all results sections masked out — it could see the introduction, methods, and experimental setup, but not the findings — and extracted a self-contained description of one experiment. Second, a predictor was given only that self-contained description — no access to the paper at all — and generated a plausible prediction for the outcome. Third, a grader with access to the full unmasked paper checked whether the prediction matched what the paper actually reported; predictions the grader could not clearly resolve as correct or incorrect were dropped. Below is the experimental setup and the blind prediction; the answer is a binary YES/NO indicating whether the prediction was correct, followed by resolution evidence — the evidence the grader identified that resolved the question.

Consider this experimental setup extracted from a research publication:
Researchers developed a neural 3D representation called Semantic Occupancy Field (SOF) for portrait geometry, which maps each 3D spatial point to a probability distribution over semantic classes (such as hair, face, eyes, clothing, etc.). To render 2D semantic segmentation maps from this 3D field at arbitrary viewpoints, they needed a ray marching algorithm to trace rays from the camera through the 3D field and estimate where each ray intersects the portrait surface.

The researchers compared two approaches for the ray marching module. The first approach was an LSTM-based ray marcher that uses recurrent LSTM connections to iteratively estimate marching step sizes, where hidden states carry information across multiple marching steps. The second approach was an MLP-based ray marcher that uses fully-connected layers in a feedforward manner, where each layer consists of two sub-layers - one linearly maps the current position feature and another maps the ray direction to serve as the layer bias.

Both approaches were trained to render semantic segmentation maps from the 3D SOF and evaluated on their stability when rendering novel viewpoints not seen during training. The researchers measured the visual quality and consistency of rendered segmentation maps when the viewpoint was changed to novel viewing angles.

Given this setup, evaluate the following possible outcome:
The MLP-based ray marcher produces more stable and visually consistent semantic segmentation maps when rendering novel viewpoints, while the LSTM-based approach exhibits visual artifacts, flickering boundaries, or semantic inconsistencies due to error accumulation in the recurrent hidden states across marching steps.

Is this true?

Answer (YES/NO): YES